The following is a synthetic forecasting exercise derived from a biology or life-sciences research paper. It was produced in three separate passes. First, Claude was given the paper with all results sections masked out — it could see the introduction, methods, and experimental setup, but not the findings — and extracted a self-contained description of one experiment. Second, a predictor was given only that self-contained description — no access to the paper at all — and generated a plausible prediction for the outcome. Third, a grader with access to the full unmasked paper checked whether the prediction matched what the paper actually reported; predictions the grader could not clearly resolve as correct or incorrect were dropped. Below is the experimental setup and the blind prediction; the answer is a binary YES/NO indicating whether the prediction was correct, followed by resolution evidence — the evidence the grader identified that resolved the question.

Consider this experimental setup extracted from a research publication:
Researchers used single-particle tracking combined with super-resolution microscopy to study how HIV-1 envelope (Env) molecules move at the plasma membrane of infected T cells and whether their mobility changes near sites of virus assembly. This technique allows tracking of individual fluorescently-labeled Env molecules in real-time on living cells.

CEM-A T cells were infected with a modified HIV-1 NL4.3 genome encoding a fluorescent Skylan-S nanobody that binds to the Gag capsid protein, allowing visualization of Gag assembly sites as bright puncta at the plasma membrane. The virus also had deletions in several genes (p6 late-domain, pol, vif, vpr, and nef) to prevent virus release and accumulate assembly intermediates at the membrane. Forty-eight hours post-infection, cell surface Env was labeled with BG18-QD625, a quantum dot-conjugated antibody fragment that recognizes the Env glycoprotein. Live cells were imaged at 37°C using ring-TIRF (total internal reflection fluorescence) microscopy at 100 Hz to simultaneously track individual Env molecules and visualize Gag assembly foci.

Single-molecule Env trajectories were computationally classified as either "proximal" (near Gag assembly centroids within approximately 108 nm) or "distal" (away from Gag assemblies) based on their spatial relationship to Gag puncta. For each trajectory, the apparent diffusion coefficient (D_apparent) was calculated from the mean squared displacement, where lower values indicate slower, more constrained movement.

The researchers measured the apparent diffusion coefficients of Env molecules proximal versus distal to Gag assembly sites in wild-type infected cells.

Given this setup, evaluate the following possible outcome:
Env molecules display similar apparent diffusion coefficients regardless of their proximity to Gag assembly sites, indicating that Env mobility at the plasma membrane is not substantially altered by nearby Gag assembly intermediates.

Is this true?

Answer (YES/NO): NO